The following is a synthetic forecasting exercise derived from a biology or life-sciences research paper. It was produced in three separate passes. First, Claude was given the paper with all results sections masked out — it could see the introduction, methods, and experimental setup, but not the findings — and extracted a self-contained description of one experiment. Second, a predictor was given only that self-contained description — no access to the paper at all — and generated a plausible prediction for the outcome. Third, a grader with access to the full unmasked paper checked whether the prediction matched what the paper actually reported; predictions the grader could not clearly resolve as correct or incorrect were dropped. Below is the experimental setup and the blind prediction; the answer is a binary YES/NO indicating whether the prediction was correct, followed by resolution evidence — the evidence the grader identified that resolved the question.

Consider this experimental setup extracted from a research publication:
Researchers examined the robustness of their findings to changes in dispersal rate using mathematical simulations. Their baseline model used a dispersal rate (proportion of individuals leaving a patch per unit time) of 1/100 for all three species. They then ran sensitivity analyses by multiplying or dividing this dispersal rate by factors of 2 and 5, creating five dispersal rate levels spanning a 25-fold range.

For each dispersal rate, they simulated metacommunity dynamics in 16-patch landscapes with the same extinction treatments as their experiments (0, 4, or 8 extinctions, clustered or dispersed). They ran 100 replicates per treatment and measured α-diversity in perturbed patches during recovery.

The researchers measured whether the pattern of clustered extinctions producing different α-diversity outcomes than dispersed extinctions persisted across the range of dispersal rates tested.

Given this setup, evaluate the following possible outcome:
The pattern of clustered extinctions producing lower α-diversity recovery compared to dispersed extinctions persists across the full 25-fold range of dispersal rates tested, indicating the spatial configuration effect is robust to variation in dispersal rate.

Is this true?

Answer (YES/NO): NO